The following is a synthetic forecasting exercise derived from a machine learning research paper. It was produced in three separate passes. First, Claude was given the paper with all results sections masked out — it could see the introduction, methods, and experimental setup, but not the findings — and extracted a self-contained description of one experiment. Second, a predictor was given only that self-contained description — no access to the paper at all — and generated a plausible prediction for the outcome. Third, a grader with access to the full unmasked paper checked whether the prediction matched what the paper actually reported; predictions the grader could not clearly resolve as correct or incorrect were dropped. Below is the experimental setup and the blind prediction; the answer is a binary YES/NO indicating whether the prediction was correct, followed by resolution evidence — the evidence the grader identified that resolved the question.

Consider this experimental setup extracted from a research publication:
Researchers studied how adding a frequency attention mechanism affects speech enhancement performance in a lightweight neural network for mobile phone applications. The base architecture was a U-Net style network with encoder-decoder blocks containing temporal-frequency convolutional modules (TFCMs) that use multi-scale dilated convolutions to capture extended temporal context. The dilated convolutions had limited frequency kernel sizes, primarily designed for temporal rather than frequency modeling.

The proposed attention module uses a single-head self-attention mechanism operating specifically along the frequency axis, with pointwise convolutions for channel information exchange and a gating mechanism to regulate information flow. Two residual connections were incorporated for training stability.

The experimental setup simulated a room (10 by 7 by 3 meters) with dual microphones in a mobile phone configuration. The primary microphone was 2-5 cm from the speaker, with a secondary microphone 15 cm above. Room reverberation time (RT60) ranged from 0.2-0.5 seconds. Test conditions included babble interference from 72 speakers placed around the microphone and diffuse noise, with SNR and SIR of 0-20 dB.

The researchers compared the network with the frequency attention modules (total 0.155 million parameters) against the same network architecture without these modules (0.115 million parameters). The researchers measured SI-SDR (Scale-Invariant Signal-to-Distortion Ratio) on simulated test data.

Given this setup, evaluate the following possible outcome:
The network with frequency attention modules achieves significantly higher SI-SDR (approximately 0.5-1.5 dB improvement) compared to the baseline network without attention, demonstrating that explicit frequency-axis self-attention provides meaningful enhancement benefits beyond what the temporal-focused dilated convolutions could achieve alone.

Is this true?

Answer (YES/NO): YES